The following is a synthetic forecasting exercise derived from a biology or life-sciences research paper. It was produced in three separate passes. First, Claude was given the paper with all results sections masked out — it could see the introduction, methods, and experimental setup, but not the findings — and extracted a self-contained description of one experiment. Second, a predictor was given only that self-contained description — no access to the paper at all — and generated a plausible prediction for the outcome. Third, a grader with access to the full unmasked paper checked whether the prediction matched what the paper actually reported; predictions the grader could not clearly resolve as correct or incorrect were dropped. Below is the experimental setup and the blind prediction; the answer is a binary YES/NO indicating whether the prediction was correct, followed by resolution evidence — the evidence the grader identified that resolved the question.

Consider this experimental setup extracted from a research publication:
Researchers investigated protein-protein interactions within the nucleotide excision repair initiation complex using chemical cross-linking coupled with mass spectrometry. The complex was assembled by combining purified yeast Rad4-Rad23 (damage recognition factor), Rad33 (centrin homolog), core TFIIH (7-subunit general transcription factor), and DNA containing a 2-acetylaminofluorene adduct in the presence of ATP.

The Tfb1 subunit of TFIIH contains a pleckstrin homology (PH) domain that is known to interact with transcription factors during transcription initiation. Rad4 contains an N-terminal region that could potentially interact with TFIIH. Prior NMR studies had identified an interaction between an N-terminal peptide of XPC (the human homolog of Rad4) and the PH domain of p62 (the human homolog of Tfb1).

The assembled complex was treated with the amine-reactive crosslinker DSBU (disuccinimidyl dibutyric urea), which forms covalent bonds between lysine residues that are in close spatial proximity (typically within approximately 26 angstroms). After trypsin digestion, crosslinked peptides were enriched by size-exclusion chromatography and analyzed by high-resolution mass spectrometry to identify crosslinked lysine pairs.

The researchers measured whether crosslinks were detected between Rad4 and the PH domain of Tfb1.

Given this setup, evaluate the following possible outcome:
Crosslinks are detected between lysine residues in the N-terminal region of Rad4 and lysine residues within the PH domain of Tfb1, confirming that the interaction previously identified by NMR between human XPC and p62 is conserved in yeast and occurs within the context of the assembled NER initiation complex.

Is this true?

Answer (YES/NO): YES